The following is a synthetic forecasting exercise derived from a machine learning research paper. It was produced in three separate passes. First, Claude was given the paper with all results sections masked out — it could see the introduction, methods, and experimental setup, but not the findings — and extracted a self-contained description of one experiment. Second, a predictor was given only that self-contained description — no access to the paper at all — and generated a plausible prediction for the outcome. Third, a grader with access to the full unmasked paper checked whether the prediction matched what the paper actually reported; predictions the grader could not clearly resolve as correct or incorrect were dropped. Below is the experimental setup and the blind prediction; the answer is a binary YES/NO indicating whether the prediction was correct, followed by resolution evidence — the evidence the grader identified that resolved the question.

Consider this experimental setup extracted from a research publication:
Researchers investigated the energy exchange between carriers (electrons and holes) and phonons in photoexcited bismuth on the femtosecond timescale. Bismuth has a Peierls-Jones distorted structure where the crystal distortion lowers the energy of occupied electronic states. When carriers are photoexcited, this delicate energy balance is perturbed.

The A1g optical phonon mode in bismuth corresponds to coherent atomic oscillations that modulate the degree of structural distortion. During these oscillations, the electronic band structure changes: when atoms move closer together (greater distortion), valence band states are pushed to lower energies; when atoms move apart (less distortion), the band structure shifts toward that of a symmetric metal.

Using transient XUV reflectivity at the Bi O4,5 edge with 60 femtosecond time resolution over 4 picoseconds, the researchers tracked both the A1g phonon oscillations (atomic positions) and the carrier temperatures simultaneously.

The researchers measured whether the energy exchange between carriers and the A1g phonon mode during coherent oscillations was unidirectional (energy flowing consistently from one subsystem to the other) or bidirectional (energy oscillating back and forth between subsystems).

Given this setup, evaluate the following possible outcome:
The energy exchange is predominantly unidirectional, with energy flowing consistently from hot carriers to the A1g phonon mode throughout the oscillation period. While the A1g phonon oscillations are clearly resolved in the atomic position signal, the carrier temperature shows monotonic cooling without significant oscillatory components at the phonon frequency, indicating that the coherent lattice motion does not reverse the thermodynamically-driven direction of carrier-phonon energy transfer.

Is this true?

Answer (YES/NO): NO